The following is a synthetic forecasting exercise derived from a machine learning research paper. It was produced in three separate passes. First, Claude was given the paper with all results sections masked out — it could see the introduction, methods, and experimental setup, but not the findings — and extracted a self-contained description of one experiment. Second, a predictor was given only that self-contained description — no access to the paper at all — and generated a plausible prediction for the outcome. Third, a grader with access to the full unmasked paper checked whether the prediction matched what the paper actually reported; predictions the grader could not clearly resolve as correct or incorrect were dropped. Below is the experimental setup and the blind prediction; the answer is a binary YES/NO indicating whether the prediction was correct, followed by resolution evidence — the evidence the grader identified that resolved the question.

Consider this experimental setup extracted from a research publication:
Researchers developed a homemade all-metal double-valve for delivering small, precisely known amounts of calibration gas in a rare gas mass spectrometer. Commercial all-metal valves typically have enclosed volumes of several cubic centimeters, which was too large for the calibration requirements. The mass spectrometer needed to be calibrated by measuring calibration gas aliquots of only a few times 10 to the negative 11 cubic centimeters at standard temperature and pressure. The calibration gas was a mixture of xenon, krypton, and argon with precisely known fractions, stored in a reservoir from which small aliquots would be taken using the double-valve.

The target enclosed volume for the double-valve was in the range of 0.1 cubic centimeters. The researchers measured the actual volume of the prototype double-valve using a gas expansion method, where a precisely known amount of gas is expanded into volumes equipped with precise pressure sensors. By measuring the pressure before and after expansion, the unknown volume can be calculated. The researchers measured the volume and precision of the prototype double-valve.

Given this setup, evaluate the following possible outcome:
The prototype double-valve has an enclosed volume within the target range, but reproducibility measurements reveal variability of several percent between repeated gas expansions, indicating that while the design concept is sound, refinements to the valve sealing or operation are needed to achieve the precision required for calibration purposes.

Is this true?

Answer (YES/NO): NO